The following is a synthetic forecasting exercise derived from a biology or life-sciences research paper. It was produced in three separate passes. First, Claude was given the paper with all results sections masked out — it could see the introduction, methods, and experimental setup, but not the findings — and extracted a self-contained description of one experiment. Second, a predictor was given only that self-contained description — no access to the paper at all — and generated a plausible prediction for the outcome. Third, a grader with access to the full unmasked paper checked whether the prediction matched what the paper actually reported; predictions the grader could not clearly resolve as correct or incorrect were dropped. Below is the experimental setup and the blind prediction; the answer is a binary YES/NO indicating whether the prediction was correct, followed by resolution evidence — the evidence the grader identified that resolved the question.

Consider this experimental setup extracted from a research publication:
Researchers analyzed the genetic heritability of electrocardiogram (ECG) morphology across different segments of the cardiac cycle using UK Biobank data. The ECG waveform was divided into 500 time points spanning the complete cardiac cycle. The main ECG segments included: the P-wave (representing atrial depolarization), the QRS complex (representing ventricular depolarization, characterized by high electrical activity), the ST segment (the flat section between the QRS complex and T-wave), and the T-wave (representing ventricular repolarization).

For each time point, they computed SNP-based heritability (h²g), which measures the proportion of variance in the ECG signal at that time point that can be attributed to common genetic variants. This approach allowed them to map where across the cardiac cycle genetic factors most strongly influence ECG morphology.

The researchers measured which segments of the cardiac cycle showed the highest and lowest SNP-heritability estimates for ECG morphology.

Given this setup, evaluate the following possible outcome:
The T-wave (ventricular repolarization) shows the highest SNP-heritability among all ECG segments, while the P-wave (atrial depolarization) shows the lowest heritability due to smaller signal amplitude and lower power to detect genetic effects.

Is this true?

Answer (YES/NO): NO